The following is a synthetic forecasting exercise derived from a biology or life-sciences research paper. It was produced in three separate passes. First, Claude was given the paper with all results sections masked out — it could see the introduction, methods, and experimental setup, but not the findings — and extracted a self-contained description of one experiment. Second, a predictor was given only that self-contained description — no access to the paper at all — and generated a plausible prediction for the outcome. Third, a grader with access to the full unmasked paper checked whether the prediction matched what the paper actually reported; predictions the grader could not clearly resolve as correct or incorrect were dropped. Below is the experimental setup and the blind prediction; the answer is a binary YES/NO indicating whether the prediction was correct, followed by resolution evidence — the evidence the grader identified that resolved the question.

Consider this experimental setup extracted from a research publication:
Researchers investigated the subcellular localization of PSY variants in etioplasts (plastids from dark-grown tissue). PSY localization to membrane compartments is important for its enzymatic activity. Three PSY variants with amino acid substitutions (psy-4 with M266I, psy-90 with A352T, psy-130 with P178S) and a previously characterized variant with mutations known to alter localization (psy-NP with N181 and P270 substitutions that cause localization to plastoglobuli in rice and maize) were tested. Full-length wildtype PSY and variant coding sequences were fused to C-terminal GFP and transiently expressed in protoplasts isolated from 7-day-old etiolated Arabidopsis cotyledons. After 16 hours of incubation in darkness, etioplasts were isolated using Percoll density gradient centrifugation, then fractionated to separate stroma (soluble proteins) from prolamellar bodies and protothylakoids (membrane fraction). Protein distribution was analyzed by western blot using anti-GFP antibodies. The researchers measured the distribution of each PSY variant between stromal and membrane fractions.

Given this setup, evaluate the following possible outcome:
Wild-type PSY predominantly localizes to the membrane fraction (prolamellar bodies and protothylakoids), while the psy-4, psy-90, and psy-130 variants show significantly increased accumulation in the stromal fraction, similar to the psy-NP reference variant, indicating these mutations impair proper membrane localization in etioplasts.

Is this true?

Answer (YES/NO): NO